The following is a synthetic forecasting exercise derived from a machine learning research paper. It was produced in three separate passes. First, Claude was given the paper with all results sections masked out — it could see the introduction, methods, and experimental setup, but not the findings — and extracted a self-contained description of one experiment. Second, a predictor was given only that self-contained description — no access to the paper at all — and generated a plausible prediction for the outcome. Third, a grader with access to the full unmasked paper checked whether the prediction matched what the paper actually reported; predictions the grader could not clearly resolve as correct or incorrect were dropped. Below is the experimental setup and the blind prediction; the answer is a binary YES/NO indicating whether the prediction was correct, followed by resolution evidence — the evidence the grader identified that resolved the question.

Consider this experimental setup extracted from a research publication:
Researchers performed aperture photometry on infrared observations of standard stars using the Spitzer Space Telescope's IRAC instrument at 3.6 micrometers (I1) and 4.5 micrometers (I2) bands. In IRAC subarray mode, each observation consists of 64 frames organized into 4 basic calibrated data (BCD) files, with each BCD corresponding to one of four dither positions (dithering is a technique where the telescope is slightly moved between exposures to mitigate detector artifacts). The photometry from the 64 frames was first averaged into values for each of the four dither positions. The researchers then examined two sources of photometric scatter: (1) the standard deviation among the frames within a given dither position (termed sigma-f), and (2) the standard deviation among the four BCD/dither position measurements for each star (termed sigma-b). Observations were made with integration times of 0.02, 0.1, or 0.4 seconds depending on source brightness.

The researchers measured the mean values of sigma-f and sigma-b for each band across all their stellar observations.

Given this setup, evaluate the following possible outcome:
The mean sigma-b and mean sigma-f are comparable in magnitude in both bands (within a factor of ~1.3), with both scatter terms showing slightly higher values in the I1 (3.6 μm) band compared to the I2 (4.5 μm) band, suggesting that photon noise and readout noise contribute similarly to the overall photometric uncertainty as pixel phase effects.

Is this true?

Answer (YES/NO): NO